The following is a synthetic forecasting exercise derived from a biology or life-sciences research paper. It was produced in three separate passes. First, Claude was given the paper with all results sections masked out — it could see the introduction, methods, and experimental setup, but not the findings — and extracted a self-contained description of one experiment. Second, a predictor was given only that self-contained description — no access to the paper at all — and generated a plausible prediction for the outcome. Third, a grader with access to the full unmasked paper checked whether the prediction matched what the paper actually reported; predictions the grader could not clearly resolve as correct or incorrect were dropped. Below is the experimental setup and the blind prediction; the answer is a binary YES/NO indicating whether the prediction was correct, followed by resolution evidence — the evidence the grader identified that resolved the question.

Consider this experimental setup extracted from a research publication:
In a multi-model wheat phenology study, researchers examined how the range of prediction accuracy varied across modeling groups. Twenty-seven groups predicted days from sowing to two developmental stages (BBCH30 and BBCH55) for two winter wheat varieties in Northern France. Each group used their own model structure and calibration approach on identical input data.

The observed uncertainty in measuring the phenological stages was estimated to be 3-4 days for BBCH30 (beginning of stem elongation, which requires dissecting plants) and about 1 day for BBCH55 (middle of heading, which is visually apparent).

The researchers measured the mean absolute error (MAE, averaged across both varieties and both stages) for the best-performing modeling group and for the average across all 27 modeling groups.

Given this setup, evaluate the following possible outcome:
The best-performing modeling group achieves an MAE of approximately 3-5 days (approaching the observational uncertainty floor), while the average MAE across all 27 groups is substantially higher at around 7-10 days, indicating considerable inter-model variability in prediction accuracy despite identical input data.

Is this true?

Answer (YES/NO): YES